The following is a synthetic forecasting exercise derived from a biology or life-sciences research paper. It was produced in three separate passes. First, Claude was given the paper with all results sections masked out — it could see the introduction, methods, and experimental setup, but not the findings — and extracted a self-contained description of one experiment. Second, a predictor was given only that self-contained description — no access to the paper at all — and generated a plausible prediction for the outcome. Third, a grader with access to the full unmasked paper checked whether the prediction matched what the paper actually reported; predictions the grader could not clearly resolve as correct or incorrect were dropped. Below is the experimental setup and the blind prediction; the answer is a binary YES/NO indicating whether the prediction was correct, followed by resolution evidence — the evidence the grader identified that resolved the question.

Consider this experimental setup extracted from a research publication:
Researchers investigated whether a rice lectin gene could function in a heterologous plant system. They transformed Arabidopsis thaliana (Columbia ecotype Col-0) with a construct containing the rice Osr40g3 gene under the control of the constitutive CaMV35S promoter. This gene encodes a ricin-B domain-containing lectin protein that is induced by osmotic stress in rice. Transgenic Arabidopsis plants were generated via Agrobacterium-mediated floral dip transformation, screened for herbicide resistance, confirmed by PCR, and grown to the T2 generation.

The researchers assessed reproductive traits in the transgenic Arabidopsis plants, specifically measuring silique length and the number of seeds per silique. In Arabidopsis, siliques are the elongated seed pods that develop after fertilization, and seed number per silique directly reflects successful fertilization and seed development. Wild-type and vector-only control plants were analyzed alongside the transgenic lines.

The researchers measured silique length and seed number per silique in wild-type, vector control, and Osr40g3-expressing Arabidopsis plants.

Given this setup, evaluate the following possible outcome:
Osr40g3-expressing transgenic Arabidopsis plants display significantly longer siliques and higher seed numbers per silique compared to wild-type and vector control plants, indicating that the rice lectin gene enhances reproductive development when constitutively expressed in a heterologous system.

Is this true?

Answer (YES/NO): NO